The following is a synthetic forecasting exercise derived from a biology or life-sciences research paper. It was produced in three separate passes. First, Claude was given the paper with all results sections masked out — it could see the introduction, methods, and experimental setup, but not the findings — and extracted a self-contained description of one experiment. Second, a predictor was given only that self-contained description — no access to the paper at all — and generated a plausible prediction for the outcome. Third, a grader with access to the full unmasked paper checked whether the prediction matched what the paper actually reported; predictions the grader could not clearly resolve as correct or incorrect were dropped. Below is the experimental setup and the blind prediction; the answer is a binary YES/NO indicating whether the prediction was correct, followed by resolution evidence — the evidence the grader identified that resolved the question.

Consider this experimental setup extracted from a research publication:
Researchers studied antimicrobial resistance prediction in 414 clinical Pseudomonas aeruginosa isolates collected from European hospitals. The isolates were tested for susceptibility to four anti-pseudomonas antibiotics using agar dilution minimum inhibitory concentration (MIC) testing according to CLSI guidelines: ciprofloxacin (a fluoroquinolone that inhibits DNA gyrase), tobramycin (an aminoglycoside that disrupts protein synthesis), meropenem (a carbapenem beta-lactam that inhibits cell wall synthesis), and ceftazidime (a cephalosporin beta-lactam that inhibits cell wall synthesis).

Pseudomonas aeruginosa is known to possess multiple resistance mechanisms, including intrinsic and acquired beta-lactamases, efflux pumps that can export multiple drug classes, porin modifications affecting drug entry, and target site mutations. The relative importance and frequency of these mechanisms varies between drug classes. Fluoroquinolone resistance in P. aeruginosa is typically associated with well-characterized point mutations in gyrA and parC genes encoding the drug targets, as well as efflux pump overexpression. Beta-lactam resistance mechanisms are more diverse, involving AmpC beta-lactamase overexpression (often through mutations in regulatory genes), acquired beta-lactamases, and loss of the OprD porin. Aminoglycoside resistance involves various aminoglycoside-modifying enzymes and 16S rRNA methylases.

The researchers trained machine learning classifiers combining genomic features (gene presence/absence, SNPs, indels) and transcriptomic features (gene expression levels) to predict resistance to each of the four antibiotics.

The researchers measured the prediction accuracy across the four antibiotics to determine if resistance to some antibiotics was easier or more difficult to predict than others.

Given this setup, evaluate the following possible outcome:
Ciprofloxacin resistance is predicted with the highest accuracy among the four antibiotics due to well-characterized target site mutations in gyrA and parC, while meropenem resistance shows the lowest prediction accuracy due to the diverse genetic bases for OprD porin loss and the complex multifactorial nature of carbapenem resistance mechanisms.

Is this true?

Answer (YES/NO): NO